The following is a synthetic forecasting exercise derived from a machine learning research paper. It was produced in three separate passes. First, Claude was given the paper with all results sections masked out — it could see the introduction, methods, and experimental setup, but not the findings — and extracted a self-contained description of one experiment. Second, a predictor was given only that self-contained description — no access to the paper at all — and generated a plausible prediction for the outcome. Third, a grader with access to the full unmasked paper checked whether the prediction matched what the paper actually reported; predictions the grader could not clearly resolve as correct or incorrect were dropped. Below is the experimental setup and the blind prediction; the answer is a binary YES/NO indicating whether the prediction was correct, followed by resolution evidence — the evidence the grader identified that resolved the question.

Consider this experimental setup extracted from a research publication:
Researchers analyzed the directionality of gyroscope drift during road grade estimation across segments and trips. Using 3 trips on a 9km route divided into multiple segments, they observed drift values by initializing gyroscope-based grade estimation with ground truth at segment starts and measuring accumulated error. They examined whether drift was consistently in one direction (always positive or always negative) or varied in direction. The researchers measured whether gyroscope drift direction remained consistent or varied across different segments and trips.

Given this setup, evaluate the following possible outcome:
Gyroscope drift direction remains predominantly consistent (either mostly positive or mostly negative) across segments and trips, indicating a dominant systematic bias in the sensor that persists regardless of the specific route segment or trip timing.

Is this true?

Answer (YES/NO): NO